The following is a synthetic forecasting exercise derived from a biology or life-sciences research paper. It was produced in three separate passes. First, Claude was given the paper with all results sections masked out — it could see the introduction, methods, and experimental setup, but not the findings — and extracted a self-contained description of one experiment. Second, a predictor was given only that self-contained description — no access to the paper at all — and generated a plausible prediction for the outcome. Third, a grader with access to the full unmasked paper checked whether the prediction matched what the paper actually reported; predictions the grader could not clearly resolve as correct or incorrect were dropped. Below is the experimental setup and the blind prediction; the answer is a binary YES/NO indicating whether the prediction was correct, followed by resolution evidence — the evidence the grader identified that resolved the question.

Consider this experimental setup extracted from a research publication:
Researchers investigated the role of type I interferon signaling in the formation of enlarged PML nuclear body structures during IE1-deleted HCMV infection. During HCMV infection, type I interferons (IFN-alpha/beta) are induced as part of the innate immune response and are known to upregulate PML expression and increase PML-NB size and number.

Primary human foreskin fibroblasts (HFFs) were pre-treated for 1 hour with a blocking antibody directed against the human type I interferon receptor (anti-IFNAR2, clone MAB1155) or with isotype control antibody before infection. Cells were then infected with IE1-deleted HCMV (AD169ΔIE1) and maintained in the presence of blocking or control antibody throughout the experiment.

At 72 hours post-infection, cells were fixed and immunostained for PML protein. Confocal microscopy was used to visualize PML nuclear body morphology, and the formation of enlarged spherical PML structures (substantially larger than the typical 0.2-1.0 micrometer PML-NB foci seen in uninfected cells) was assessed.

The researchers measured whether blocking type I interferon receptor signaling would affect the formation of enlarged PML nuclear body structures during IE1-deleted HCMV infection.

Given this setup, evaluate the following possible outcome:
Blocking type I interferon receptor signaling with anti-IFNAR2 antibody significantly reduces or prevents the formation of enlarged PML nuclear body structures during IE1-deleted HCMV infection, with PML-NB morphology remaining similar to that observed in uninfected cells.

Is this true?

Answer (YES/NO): NO